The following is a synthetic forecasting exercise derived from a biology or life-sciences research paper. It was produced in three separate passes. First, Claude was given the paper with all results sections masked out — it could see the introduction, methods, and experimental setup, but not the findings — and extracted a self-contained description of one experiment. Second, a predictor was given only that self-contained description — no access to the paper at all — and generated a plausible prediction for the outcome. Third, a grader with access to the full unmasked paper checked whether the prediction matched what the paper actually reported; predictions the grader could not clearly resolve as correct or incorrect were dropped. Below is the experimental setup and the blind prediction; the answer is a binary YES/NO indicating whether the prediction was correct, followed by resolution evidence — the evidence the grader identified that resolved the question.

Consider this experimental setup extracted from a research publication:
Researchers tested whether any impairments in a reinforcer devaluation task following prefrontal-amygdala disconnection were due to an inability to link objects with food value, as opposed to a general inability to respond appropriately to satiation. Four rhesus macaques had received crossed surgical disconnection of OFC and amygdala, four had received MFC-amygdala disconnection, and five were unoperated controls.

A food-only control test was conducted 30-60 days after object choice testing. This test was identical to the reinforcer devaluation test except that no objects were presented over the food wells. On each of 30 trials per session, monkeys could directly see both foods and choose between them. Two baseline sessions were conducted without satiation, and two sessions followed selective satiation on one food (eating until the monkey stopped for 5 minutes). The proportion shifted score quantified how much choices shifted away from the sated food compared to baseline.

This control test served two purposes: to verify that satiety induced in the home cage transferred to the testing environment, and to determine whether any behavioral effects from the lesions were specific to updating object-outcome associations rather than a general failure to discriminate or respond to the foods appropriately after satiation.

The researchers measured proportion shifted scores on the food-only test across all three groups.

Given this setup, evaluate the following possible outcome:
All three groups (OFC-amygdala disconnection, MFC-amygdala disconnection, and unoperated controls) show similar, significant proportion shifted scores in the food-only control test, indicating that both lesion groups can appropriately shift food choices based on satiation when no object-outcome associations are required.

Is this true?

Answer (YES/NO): YES